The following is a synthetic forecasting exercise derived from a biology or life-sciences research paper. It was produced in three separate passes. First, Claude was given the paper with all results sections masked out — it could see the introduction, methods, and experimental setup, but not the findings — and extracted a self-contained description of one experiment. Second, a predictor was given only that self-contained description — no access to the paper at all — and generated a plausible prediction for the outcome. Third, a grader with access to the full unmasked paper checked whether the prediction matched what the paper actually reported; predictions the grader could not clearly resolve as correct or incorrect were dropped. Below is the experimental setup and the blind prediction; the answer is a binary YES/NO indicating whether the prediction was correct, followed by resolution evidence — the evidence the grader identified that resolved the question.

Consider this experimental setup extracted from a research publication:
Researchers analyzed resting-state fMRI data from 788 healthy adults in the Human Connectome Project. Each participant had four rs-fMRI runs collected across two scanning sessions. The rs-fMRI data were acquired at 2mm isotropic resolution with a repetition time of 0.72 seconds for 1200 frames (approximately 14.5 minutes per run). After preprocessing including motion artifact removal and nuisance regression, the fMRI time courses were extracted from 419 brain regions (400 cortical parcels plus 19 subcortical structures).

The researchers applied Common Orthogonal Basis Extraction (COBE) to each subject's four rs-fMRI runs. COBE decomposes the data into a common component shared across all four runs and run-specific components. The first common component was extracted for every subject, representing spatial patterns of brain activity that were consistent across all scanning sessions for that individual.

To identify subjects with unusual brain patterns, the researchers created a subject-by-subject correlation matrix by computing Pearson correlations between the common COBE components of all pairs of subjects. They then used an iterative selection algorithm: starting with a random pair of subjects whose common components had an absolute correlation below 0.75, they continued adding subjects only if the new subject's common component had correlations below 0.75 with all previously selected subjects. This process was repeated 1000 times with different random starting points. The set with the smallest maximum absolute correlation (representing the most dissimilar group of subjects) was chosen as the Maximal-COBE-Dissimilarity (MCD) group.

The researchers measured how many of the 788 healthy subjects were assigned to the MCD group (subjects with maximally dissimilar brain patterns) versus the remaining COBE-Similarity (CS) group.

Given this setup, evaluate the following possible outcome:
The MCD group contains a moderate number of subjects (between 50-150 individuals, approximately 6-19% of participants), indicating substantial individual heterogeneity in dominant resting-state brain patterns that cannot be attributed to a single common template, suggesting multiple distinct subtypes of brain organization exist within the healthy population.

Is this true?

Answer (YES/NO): YES